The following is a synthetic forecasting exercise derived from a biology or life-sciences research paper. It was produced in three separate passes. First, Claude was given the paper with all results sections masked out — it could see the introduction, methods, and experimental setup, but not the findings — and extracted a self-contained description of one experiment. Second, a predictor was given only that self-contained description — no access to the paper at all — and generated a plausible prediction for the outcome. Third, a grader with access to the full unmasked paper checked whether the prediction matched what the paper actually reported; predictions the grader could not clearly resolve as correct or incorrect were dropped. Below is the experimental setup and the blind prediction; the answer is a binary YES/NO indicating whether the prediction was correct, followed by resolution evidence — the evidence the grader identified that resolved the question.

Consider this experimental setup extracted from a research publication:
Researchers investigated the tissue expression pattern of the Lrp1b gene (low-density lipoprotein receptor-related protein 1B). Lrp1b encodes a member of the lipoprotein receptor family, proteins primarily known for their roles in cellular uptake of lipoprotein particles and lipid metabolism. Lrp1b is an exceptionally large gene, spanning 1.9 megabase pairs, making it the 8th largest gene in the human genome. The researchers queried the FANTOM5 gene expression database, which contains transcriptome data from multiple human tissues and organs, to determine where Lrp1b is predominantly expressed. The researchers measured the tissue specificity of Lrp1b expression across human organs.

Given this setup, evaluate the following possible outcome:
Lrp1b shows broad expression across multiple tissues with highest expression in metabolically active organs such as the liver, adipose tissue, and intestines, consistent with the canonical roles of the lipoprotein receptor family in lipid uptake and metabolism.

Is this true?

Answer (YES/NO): NO